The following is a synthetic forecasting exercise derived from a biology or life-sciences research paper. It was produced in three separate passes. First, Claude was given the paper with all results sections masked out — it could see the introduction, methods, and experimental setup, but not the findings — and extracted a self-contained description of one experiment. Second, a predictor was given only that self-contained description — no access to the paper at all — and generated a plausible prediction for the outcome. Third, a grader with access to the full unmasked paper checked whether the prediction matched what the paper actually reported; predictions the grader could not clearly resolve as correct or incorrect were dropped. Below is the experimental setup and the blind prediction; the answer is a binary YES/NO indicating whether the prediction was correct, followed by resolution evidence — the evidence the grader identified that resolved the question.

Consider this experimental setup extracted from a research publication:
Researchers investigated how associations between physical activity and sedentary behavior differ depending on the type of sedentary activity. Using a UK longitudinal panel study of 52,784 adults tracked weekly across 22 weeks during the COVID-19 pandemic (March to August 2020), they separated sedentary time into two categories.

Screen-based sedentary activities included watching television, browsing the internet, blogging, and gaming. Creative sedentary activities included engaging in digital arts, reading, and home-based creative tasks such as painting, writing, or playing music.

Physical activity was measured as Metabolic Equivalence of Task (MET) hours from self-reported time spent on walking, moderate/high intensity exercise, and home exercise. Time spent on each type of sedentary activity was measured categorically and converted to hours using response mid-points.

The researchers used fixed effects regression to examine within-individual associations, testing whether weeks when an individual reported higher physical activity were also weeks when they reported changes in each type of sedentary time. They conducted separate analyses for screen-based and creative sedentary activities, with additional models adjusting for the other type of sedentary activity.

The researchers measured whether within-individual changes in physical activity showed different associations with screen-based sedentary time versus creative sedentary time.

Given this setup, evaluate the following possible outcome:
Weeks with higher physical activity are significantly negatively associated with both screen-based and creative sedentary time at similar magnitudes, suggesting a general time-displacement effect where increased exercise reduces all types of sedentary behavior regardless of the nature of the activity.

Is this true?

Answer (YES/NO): NO